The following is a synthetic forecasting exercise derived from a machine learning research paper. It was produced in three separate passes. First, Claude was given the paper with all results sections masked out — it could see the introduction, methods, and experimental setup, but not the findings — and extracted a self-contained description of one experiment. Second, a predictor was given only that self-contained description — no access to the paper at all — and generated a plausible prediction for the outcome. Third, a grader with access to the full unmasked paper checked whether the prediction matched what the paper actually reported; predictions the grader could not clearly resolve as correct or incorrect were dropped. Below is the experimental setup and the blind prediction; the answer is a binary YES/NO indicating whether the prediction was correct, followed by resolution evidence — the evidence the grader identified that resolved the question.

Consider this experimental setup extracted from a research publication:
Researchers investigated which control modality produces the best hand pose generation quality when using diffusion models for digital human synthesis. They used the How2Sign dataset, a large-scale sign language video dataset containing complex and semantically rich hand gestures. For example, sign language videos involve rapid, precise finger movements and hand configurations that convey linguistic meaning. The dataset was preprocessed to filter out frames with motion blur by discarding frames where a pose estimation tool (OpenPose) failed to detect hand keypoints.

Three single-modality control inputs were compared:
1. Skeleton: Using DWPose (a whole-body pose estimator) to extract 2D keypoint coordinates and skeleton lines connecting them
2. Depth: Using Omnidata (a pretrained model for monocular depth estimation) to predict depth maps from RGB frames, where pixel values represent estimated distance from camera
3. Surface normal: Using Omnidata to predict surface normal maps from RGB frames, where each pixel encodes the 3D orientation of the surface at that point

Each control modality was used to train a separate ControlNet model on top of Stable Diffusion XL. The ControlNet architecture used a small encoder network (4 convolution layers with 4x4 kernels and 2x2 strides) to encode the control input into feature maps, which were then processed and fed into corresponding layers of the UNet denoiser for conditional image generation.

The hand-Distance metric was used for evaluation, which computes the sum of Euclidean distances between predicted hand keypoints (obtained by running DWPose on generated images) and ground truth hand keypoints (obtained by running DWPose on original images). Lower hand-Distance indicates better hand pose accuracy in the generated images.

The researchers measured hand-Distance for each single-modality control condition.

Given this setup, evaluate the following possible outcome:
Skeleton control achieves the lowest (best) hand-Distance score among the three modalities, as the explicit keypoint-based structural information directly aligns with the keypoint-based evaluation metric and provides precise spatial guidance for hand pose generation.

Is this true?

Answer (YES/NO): NO